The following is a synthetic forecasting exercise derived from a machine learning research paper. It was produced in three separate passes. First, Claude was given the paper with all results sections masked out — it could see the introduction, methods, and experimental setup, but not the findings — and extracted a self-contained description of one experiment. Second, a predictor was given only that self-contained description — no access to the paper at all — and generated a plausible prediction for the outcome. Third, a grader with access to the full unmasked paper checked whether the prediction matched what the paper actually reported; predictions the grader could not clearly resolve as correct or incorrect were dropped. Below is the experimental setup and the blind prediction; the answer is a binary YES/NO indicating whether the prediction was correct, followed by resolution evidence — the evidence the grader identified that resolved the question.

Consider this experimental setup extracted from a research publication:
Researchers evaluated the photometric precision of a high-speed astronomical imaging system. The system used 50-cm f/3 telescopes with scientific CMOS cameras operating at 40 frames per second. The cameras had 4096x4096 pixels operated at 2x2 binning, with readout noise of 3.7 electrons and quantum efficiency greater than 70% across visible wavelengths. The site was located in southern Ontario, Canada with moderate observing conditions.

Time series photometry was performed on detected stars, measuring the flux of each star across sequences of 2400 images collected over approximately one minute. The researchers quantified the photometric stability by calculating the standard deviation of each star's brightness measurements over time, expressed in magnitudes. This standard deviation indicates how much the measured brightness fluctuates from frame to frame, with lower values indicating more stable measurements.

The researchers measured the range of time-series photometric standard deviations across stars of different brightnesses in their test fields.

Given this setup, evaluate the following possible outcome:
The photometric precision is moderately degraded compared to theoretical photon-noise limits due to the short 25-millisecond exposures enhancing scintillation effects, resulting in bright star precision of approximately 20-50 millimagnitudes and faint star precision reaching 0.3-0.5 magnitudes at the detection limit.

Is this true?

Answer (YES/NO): NO